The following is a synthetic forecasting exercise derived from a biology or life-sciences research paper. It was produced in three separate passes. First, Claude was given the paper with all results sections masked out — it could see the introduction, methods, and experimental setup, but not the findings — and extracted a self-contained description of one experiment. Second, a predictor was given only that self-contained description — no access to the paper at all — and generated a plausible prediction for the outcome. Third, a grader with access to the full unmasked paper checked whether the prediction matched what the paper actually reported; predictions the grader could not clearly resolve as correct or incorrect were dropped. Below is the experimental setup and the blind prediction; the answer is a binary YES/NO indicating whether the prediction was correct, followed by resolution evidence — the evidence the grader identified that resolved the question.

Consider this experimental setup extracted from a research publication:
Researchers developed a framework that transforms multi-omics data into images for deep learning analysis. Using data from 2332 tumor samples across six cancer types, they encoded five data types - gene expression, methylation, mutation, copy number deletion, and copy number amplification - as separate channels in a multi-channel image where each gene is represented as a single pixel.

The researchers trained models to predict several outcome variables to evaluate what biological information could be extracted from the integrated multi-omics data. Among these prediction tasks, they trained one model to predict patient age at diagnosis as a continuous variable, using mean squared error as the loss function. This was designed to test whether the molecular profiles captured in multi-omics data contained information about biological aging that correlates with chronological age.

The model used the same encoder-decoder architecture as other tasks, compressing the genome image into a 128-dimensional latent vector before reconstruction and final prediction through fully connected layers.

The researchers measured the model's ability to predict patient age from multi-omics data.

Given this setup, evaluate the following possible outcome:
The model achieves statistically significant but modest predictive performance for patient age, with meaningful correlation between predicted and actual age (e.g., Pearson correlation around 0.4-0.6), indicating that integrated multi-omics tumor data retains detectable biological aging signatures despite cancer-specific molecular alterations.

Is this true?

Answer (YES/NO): NO